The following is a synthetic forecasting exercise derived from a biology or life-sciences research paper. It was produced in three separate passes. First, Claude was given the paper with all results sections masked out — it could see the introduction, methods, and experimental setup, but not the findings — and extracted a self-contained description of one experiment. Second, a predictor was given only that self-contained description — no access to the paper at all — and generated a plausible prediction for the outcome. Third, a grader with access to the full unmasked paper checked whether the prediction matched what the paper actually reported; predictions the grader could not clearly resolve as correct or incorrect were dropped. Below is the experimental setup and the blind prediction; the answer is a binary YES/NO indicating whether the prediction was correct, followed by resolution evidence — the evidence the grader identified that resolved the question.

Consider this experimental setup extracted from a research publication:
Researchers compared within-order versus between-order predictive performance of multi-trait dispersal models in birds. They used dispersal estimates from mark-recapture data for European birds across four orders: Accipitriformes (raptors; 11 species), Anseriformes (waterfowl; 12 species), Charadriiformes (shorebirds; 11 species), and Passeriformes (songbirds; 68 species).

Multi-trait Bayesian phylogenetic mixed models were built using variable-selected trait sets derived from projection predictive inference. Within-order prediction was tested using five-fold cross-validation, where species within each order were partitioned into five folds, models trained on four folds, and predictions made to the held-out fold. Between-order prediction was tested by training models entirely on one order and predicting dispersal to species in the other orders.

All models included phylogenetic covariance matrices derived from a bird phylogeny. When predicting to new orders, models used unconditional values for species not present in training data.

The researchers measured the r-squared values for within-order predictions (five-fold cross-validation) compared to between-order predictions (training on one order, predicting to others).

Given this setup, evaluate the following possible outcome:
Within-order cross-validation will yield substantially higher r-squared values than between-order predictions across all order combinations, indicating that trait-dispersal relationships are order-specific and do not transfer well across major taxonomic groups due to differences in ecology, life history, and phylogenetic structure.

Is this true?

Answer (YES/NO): NO